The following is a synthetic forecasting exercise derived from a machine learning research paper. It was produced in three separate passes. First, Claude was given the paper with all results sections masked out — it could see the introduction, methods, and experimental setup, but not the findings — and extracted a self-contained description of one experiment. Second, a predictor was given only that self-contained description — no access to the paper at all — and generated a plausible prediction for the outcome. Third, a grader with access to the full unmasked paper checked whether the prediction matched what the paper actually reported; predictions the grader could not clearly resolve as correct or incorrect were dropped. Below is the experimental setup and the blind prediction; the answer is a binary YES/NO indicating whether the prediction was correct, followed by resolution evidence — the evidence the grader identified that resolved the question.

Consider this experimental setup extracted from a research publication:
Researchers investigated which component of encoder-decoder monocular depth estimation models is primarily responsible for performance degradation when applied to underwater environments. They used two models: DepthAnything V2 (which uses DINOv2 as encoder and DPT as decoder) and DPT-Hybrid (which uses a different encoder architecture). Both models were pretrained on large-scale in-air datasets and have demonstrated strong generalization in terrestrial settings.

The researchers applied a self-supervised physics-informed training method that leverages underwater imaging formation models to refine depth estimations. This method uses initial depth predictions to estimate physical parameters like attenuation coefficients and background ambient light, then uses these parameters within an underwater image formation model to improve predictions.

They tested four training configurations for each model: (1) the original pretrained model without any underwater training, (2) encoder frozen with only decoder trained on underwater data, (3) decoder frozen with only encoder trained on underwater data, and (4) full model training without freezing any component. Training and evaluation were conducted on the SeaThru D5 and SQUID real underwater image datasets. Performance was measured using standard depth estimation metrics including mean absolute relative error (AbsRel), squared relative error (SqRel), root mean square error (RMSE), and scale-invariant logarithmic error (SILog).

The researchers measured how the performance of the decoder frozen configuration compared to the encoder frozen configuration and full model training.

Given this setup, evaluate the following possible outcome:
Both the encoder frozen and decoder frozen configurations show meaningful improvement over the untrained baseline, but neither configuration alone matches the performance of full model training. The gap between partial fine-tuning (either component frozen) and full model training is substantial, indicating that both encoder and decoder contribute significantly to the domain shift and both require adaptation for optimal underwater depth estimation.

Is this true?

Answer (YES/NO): NO